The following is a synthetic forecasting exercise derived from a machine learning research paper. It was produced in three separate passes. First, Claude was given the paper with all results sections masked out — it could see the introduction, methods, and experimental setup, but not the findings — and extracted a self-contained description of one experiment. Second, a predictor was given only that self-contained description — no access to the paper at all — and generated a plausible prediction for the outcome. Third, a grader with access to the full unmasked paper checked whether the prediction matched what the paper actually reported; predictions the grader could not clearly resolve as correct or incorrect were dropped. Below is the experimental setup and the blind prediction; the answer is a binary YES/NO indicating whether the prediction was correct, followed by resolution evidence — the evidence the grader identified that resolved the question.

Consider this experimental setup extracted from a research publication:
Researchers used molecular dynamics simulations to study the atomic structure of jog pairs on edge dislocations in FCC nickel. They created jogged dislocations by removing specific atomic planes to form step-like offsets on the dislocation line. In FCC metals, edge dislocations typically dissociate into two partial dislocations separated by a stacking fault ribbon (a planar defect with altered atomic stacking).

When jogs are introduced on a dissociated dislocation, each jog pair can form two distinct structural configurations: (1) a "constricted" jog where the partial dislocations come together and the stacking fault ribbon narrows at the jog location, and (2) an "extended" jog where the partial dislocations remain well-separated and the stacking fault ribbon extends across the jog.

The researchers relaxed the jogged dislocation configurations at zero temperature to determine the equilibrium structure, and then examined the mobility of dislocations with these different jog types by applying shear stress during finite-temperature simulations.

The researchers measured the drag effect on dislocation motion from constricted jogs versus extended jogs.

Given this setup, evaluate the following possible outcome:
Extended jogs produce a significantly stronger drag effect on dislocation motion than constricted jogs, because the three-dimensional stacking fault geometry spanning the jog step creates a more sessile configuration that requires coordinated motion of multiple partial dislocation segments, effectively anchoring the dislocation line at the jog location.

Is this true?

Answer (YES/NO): NO